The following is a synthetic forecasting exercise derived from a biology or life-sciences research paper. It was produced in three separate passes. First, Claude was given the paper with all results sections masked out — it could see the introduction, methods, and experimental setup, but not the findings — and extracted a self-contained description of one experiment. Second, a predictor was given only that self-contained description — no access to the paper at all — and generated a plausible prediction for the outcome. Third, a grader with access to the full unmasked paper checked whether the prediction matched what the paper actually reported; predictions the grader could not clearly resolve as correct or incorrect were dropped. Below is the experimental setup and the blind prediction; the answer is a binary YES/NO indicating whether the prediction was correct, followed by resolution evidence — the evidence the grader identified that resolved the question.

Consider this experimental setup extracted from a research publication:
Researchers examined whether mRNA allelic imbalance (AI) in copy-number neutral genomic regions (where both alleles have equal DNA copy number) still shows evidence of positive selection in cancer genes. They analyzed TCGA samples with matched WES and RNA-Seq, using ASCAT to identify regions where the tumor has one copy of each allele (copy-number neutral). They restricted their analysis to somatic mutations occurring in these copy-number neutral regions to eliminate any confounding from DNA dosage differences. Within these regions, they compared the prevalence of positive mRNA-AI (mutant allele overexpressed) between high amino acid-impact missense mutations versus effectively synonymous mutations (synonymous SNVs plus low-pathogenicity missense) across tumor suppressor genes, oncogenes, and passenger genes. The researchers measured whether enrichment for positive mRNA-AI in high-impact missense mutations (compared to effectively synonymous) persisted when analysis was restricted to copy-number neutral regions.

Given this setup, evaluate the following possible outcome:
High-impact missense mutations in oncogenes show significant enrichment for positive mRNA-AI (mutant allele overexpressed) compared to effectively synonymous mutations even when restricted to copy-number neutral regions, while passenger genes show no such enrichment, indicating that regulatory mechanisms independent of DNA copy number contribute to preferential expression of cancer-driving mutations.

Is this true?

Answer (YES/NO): NO